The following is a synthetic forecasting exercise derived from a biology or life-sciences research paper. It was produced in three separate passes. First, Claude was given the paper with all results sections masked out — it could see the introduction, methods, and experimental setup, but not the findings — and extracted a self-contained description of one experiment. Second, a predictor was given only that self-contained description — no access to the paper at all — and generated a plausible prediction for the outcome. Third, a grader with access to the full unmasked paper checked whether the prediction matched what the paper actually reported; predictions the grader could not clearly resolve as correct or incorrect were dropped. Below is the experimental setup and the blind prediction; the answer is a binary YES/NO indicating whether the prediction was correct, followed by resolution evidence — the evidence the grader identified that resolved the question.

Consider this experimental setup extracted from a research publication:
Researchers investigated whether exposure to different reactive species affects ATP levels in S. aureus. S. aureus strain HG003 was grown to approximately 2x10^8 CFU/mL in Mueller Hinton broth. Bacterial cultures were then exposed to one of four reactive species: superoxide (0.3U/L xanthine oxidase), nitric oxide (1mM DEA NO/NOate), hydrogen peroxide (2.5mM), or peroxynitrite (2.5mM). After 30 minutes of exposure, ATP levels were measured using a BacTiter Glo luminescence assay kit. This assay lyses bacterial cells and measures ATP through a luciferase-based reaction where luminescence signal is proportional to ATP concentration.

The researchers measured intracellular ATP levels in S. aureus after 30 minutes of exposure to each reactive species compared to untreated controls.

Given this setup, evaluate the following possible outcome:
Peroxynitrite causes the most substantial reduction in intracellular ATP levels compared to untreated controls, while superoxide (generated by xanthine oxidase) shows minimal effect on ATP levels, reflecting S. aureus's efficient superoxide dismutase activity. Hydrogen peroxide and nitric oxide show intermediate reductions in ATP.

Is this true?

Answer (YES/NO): NO